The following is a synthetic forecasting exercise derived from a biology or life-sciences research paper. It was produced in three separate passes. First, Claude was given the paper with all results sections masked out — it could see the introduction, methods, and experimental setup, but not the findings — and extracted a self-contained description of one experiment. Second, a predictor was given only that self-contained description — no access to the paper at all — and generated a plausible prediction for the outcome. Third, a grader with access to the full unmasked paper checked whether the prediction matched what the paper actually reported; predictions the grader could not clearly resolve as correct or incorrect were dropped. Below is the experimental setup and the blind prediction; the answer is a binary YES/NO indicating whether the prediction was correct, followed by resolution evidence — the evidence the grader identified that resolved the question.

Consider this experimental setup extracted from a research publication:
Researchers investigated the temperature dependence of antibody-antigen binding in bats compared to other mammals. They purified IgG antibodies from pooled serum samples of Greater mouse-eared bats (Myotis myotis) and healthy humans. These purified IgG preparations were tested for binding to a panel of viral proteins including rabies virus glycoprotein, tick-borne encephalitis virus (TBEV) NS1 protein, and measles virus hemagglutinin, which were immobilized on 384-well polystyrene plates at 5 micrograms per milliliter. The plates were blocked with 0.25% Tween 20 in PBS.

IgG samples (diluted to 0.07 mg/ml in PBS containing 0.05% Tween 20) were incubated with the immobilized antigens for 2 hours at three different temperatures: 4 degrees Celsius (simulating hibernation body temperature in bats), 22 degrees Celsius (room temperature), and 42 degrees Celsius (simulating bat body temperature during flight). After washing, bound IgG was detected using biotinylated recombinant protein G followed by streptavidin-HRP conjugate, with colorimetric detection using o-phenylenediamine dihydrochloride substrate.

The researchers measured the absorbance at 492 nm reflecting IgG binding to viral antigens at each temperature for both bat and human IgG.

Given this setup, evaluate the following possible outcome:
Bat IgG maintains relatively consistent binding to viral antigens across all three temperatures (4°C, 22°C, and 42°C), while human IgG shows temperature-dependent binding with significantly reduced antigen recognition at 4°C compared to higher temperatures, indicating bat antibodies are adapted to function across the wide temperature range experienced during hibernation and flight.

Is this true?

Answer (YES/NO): NO